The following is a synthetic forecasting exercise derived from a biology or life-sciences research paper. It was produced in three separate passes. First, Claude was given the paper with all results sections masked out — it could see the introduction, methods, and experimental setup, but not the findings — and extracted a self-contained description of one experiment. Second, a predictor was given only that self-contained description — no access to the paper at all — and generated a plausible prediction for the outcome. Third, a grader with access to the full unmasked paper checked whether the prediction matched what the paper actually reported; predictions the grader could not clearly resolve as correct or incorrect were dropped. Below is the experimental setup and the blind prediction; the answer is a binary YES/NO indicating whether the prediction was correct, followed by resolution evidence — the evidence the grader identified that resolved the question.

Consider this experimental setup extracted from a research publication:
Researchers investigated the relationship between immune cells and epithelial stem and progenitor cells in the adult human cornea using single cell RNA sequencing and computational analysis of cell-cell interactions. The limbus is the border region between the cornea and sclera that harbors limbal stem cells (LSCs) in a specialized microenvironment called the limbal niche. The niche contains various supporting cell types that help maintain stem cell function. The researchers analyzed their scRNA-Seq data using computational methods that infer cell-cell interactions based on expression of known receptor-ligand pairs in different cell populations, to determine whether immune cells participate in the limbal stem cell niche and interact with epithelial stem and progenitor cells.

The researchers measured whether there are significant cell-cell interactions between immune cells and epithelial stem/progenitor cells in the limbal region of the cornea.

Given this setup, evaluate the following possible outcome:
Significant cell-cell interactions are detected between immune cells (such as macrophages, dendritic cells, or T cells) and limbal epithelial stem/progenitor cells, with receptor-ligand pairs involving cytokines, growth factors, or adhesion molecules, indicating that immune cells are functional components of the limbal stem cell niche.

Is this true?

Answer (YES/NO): YES